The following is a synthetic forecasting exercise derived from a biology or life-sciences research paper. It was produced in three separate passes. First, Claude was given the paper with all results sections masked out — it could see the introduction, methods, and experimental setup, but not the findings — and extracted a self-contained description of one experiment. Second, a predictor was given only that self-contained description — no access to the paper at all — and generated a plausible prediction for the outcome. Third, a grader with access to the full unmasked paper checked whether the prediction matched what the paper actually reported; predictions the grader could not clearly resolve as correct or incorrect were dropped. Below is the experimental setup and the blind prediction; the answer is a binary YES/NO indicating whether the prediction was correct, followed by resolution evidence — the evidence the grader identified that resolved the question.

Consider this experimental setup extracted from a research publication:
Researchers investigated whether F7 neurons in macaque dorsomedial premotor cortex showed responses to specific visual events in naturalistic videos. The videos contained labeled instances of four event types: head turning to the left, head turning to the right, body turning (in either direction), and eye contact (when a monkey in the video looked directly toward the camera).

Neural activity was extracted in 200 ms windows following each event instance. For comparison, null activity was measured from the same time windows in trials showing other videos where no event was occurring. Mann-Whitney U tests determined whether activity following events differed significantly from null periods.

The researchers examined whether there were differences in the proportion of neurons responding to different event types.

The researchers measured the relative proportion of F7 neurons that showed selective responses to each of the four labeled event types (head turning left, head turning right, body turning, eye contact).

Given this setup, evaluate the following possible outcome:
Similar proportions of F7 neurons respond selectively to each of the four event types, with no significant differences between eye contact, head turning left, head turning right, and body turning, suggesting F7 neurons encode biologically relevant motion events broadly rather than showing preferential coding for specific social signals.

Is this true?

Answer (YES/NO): NO